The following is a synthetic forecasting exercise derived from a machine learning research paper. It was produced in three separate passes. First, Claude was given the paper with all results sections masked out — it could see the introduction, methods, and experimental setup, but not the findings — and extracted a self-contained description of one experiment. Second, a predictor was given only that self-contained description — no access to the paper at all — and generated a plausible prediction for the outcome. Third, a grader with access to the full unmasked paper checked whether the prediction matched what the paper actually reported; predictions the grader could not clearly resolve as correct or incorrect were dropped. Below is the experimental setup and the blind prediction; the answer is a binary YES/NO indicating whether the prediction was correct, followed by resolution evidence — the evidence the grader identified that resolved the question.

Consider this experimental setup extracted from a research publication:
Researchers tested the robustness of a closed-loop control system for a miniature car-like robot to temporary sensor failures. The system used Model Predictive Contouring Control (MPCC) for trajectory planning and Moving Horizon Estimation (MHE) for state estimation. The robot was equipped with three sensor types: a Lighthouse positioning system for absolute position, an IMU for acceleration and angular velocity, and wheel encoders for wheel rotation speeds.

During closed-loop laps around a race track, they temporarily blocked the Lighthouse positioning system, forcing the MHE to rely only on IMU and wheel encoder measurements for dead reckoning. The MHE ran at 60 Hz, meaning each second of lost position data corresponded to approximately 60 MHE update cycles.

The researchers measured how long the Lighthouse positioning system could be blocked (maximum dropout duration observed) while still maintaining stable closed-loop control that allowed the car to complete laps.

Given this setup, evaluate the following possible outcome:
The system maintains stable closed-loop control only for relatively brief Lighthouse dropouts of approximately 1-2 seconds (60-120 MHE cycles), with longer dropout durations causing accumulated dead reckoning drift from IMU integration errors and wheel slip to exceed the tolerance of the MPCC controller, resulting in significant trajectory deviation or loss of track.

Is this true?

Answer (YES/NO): YES